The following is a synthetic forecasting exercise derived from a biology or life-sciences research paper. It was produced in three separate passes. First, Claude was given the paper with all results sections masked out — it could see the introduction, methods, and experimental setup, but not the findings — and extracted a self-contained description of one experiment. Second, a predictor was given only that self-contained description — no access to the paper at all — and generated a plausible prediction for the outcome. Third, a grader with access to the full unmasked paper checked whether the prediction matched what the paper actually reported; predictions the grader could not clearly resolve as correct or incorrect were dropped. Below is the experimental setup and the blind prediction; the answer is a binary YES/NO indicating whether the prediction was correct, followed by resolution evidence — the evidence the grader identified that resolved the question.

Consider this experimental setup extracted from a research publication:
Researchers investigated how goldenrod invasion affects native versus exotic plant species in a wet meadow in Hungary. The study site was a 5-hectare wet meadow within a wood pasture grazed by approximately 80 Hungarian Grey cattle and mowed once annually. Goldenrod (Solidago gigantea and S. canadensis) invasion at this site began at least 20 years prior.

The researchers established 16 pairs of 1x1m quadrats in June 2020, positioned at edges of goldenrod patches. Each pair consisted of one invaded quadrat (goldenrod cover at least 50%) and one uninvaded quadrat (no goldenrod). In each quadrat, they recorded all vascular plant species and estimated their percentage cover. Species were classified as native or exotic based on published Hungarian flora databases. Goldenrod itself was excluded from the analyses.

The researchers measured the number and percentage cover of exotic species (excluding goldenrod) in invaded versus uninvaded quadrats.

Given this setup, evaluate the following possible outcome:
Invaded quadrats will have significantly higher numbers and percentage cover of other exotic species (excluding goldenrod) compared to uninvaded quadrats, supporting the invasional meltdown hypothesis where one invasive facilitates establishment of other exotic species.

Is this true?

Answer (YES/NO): NO